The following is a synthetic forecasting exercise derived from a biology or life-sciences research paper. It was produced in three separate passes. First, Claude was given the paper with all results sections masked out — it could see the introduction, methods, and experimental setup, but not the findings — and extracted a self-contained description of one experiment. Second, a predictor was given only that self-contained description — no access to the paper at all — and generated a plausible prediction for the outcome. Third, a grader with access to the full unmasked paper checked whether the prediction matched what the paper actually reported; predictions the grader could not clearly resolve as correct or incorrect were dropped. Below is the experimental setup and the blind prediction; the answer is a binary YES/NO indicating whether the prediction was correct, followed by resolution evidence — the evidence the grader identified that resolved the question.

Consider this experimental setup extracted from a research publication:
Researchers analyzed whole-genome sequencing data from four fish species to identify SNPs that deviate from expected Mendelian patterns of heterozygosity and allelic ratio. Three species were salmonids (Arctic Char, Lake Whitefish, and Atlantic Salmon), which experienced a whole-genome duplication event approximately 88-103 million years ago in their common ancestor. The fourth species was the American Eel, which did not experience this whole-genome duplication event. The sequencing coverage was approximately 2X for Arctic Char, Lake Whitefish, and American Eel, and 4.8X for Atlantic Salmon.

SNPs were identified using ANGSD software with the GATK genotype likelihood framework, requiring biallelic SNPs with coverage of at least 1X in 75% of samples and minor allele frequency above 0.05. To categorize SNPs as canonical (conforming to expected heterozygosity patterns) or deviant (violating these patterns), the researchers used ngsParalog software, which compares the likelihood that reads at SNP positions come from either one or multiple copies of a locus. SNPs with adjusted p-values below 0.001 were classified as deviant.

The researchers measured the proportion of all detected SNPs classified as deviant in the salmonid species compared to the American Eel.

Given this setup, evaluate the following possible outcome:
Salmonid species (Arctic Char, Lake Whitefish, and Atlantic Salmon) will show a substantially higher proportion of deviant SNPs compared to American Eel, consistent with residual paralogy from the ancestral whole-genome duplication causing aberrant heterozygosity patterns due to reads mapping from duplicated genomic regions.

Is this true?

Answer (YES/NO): YES